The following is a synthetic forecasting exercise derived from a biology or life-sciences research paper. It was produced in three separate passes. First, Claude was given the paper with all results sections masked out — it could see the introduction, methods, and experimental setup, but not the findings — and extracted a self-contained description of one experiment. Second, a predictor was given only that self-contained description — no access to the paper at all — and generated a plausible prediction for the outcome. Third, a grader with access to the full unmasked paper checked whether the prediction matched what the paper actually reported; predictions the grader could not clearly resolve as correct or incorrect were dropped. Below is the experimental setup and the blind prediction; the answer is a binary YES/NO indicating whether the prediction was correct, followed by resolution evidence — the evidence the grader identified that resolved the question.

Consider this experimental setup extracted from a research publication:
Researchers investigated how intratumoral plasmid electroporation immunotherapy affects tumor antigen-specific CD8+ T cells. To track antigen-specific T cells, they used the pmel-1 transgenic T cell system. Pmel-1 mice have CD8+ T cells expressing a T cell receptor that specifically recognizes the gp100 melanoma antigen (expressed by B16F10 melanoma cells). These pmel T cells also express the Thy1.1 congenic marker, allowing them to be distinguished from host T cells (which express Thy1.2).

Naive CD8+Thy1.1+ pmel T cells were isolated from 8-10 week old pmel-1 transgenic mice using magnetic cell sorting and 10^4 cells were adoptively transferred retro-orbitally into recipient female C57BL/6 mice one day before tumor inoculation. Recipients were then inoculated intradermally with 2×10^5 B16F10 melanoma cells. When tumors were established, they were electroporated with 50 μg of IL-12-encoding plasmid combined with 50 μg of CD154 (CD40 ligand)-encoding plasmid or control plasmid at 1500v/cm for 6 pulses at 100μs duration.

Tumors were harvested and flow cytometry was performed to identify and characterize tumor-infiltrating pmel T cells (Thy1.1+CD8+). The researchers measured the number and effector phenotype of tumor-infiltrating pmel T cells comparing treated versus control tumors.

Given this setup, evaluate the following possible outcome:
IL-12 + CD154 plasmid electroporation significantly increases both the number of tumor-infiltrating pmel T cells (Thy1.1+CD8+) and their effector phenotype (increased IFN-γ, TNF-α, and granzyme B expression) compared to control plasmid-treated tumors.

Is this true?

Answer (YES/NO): NO